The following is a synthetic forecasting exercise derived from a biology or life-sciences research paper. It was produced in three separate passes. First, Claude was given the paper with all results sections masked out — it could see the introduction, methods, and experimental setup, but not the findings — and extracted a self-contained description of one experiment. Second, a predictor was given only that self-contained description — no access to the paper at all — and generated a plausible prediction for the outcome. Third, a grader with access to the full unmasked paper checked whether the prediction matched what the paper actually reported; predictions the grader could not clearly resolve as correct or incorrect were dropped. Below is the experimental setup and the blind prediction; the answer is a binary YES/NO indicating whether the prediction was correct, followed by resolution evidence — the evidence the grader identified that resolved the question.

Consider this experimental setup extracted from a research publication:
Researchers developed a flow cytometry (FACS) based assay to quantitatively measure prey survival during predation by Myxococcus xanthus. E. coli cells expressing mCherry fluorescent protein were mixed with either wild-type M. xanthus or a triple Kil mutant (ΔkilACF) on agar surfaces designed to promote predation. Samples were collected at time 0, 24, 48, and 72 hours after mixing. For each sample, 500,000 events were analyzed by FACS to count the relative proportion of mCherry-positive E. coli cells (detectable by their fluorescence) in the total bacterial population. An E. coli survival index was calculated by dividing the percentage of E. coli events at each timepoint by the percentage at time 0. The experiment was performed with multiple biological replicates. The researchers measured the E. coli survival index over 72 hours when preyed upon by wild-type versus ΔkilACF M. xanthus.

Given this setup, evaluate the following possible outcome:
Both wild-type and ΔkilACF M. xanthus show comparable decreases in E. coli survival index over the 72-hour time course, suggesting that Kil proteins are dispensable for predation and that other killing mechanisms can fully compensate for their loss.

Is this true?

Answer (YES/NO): NO